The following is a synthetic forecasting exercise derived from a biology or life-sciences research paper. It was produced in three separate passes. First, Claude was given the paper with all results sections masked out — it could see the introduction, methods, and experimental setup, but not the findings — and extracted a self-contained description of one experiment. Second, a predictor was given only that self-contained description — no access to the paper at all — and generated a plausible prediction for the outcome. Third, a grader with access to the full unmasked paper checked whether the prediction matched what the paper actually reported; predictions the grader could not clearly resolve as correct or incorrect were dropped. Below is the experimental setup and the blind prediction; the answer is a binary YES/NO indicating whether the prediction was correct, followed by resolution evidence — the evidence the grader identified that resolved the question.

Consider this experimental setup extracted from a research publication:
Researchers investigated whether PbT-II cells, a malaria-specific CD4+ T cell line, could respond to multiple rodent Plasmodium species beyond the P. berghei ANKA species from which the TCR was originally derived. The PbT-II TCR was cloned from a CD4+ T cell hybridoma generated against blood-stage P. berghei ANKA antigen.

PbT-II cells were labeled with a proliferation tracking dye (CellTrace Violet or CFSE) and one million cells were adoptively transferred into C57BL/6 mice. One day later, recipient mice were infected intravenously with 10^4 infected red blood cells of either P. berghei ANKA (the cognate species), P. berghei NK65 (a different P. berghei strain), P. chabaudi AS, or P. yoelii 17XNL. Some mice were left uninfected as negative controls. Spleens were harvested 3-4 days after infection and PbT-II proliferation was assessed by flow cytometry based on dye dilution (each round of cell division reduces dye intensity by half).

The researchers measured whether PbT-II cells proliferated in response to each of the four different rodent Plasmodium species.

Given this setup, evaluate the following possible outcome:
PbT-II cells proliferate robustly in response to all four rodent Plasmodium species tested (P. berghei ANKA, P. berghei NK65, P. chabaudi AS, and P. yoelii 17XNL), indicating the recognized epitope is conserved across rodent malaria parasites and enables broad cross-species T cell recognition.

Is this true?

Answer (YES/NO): YES